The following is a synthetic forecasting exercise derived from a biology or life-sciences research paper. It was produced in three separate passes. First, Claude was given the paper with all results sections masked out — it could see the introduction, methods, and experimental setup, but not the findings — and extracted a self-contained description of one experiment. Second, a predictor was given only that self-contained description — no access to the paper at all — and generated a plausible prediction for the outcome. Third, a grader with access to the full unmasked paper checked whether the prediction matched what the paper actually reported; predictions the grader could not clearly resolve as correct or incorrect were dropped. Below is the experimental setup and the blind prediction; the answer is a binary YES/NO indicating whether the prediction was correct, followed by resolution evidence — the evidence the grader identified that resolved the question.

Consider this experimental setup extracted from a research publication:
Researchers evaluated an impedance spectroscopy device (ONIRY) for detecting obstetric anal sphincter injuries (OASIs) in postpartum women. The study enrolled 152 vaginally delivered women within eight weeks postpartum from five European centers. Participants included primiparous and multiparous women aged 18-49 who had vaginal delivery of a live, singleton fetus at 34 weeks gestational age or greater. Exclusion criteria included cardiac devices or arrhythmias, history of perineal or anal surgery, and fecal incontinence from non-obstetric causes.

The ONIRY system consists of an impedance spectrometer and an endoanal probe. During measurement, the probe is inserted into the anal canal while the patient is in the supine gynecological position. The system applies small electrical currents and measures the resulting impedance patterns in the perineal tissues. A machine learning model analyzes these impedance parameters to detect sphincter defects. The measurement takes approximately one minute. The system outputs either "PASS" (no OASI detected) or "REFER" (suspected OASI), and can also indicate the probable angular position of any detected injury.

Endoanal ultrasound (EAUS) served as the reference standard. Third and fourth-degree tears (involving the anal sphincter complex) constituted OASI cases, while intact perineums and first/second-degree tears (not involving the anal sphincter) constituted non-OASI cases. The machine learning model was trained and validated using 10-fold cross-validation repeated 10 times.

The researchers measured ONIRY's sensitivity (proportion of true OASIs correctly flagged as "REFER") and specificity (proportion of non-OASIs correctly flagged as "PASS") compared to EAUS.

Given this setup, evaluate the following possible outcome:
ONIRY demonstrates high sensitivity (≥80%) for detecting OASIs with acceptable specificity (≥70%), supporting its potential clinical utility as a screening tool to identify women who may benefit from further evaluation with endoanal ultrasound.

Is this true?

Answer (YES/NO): YES